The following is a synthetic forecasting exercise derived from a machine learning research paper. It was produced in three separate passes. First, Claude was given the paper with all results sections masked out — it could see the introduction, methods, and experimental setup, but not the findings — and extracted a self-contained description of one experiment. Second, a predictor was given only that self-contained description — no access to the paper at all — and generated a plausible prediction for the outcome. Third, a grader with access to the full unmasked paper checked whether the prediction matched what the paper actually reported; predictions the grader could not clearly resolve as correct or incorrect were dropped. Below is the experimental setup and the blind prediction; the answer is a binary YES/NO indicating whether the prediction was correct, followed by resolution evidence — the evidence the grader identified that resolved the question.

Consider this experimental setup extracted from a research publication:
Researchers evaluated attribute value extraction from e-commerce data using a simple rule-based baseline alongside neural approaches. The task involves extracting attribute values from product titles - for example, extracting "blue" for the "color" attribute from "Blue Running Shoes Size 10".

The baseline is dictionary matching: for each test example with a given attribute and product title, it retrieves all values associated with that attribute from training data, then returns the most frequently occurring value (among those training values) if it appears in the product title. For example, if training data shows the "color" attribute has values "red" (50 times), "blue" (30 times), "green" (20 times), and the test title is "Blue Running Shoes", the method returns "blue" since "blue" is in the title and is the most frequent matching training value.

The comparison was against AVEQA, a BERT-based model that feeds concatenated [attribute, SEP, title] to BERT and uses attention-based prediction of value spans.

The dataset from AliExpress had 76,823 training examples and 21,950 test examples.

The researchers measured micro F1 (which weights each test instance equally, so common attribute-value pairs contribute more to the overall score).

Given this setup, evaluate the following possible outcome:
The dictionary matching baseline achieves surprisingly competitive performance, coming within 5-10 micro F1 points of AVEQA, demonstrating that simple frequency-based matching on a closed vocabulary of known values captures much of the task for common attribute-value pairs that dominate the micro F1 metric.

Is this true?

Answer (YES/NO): NO